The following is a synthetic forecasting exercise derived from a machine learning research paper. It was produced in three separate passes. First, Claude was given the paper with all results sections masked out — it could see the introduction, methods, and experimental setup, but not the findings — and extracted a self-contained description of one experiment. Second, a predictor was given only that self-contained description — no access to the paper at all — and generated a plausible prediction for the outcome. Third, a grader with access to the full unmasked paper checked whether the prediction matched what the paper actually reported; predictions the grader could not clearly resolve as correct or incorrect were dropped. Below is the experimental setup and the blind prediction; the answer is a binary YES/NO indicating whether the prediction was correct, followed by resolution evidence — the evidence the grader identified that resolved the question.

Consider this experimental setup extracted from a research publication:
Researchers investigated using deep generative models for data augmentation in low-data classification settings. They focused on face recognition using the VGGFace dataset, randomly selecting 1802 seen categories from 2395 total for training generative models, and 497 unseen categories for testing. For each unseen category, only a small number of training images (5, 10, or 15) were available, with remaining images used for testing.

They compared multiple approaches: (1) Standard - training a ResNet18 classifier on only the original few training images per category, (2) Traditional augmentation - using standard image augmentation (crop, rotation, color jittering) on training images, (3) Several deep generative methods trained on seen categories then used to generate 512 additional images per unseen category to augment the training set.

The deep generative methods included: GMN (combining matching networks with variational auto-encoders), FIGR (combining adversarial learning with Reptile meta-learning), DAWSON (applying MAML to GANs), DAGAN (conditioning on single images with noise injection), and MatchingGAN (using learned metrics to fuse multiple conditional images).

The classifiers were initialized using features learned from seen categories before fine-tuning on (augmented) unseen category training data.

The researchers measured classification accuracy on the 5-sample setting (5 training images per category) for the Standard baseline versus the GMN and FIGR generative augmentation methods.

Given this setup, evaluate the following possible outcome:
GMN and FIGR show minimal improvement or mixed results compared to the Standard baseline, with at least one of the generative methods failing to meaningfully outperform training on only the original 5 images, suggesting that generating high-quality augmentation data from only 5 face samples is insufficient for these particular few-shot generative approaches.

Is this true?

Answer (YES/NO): NO